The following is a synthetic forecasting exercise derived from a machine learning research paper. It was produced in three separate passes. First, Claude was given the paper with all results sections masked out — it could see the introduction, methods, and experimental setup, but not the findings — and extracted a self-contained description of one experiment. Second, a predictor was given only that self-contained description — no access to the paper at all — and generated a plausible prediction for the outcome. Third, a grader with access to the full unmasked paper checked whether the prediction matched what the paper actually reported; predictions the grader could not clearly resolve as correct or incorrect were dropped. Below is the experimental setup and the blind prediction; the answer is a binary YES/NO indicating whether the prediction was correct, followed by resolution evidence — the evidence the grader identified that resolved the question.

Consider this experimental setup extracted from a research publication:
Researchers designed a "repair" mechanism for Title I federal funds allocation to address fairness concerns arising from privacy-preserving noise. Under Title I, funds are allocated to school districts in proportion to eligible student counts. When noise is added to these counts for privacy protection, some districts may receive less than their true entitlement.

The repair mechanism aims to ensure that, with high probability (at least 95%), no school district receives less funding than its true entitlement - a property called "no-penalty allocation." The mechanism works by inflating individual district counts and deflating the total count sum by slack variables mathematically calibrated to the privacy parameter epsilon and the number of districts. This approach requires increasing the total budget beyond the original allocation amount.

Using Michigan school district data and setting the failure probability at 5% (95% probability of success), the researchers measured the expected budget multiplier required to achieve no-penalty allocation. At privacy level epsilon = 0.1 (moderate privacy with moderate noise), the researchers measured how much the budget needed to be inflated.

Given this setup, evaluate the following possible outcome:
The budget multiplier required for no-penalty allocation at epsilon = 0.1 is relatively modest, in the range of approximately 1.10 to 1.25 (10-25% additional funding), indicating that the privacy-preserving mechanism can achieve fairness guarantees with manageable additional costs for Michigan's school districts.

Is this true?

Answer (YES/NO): NO